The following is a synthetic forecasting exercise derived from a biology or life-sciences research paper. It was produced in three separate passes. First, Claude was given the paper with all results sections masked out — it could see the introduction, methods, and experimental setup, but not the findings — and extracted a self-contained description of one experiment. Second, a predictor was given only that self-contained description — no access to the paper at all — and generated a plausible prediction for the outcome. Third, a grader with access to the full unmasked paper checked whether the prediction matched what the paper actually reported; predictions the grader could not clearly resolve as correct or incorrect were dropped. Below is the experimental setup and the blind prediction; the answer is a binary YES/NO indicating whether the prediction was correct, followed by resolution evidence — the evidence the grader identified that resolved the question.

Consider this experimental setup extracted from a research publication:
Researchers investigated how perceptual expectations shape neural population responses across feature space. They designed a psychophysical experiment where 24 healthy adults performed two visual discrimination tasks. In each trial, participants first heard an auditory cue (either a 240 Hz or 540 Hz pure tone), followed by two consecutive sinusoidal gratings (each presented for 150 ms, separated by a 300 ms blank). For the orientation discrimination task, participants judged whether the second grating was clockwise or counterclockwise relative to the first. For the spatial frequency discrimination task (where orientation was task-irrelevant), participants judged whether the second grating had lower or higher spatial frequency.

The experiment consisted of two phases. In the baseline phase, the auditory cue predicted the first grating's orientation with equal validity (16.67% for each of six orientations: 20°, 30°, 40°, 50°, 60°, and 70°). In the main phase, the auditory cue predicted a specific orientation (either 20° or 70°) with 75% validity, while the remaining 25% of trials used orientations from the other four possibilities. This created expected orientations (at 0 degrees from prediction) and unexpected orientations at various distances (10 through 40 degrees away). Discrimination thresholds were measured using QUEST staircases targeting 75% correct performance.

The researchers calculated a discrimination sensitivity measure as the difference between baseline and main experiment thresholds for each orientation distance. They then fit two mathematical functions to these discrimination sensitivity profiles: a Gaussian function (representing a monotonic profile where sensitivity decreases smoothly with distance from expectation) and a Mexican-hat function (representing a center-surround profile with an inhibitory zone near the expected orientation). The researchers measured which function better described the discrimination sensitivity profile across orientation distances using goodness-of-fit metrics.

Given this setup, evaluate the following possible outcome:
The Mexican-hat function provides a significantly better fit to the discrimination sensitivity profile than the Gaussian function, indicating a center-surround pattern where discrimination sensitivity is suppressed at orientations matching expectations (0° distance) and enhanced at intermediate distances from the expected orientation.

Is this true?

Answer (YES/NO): NO